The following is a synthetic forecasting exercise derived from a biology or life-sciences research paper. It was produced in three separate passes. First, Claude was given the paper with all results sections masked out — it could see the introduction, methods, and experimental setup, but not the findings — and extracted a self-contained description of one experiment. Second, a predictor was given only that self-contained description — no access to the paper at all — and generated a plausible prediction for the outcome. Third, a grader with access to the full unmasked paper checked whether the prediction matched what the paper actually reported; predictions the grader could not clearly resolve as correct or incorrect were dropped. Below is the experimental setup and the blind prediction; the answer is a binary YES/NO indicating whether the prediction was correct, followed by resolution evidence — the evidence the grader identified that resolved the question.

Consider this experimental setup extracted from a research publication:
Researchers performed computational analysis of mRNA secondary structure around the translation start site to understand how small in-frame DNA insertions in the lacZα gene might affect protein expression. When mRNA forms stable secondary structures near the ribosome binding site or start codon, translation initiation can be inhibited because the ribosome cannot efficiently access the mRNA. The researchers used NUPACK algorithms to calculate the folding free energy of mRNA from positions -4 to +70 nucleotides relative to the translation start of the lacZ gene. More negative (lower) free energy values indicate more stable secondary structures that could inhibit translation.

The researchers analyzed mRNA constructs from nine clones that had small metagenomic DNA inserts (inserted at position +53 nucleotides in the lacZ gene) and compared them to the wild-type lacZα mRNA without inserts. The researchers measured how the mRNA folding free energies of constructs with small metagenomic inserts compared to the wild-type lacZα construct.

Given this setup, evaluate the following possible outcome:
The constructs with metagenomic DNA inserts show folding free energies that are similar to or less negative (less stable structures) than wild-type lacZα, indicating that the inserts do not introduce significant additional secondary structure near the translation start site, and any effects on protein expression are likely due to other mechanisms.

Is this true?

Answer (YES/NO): YES